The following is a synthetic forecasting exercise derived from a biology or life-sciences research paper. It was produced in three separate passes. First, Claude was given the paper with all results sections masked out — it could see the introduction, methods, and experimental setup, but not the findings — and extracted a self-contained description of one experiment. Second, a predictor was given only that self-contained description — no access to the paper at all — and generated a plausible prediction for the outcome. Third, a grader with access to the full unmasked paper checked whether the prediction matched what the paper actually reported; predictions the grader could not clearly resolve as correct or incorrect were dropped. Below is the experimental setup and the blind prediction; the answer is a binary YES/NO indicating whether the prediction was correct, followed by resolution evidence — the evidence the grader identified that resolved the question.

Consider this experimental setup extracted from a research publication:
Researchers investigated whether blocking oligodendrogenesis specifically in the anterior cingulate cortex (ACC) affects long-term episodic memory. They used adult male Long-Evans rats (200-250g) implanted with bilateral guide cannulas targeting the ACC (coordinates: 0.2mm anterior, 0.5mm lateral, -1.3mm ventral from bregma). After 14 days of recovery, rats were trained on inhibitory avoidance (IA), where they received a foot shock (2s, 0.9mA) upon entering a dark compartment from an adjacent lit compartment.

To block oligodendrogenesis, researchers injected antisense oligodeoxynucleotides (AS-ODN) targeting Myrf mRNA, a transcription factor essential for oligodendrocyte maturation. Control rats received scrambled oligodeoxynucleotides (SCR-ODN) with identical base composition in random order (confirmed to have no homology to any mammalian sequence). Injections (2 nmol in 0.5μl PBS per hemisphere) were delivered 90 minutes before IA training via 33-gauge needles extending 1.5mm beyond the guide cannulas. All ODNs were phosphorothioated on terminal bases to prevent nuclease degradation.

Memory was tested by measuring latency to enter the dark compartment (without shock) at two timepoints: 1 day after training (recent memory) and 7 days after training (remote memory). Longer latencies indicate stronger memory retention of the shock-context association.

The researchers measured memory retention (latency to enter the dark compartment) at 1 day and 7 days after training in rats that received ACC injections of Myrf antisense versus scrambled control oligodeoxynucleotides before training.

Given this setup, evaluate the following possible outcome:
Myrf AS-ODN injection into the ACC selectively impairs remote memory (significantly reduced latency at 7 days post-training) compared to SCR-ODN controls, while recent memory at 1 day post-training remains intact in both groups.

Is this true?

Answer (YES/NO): NO